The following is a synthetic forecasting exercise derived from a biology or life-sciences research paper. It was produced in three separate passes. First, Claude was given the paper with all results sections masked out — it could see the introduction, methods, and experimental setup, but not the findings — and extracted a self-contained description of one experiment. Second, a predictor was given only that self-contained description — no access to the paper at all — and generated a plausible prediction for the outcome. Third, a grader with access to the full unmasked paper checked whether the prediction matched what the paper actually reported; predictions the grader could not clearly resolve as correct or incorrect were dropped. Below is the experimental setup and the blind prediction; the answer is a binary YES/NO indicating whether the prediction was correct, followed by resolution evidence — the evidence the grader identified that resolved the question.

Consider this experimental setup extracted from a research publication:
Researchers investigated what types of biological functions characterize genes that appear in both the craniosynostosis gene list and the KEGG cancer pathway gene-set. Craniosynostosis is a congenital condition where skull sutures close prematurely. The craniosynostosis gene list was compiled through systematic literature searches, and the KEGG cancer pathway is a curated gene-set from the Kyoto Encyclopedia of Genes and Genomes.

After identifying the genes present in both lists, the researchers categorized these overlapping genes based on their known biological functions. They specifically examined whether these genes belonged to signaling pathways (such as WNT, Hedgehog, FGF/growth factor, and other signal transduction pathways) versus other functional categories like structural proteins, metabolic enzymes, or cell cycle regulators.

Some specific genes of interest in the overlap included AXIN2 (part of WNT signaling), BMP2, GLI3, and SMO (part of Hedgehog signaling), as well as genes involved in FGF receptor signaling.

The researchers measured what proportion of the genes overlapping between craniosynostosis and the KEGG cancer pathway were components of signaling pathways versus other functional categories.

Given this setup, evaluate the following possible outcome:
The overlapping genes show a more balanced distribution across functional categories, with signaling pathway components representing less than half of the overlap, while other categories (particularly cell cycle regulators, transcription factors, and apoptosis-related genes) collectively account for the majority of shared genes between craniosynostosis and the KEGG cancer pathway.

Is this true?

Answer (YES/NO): NO